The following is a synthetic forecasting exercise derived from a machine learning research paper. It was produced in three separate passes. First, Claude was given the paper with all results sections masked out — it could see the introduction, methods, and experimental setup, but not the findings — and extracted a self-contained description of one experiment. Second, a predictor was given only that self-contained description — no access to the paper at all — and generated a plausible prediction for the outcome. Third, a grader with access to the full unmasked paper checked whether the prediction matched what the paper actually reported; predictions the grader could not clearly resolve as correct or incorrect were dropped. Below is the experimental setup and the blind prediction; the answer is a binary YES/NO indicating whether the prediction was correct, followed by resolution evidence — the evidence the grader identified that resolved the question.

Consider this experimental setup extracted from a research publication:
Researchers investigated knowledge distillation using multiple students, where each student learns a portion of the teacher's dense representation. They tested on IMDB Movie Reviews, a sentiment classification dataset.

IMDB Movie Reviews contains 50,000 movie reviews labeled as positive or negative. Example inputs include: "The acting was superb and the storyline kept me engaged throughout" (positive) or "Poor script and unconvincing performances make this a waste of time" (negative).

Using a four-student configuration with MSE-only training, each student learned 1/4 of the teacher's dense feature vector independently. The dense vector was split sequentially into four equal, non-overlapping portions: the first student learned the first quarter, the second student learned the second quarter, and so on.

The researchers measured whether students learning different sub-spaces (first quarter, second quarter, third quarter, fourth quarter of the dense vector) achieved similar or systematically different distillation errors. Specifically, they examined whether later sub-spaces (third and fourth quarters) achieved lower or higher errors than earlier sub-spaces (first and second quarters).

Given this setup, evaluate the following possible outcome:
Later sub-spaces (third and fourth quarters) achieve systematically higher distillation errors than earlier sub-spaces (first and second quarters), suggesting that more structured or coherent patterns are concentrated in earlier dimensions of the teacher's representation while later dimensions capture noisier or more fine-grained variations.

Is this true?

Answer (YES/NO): NO